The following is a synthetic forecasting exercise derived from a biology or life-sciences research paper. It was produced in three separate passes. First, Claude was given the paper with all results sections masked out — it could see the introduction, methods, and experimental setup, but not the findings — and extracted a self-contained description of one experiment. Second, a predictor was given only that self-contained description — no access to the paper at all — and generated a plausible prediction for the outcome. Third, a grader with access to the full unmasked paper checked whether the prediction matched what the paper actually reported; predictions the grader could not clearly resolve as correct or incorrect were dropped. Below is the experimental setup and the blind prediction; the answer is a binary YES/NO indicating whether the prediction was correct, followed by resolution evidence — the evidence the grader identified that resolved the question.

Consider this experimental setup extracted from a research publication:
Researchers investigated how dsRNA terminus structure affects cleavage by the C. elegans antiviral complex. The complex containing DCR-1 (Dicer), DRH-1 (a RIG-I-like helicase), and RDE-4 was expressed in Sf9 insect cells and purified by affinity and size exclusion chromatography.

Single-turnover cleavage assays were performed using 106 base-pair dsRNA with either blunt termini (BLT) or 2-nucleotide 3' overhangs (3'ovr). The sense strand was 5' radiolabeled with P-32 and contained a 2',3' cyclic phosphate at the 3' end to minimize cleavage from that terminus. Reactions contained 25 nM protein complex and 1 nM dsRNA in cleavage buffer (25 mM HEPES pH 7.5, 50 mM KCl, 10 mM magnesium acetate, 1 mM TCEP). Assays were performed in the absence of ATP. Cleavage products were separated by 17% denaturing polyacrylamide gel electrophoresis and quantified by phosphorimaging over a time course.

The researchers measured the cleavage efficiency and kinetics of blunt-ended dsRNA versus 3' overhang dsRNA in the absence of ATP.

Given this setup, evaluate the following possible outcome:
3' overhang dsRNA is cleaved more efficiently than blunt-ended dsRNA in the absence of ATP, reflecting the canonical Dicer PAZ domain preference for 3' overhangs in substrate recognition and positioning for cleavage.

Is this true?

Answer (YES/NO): NO